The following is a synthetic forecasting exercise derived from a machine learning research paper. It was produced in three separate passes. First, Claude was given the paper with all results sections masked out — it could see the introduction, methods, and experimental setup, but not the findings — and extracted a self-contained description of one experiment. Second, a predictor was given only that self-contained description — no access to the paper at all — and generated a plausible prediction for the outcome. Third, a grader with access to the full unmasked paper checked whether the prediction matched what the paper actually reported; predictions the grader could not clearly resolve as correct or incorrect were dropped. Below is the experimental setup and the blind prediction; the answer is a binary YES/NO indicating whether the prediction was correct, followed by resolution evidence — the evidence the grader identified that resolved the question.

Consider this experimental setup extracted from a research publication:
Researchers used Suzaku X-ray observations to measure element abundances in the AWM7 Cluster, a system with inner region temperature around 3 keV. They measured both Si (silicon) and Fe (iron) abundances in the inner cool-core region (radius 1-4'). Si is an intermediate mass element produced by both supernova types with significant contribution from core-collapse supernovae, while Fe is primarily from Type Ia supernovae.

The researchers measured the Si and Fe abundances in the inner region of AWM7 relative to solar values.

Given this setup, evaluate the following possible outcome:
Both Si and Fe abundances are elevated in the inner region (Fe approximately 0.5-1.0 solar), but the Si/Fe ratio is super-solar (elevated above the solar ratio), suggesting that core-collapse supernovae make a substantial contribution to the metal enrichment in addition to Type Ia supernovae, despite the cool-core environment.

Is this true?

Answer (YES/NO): YES